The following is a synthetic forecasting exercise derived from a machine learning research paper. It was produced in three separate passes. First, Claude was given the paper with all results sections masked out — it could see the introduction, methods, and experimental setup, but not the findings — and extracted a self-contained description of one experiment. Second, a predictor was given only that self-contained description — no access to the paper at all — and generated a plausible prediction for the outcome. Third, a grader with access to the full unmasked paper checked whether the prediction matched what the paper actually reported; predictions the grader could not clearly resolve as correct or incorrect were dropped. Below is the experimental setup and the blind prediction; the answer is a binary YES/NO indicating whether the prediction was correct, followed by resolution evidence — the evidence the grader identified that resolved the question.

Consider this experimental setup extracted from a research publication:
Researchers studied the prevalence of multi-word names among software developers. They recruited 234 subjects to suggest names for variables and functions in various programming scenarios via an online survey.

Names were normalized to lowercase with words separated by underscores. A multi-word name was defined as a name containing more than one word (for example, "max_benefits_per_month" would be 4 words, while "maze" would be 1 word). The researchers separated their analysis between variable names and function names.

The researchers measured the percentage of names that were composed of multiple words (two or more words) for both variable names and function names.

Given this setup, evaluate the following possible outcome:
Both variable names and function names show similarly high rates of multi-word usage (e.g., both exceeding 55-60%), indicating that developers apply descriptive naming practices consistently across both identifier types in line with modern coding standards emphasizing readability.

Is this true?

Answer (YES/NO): YES